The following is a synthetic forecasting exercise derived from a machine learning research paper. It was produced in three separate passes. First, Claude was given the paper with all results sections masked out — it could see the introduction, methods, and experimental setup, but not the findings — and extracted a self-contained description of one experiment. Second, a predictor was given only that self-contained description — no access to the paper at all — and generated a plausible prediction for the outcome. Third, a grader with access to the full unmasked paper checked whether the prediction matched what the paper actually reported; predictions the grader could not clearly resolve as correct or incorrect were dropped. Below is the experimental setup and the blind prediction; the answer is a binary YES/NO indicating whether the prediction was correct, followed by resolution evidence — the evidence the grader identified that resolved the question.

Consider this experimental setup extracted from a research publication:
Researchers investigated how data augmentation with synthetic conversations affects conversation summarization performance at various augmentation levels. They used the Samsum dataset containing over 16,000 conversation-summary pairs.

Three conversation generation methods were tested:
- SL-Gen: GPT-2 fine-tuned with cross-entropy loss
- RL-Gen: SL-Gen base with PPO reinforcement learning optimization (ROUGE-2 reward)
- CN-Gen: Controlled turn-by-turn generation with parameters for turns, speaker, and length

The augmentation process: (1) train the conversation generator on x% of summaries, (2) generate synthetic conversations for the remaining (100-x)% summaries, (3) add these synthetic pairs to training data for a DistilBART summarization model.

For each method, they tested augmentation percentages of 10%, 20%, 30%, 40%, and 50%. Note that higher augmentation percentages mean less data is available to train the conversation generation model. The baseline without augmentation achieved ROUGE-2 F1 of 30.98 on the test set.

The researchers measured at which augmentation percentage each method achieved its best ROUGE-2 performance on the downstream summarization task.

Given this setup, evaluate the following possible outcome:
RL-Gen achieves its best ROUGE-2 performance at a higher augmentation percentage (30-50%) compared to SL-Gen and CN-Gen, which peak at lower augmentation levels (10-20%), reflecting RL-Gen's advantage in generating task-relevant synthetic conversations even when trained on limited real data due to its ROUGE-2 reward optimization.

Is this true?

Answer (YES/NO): NO